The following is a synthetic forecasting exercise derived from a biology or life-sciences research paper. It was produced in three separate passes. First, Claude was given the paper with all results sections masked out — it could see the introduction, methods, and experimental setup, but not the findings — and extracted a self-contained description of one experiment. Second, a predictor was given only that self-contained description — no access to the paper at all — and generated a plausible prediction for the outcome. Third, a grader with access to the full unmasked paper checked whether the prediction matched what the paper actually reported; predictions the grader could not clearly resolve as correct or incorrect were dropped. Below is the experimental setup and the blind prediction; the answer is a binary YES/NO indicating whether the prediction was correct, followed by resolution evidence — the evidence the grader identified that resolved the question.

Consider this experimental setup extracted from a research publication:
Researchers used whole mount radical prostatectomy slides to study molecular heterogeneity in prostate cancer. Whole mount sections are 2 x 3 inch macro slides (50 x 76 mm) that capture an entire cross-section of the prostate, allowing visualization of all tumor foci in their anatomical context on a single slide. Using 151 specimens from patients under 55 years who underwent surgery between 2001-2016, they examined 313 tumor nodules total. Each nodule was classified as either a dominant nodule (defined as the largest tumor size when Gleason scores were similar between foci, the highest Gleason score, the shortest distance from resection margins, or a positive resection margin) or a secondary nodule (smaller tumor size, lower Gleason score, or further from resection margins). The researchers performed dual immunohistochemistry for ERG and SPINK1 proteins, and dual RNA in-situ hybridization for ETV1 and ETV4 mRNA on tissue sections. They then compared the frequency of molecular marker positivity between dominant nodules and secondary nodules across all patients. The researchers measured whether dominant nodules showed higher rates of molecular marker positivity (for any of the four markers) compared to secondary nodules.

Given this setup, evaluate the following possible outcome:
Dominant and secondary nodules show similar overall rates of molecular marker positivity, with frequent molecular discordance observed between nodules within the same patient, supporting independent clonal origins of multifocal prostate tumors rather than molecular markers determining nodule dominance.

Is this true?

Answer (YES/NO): NO